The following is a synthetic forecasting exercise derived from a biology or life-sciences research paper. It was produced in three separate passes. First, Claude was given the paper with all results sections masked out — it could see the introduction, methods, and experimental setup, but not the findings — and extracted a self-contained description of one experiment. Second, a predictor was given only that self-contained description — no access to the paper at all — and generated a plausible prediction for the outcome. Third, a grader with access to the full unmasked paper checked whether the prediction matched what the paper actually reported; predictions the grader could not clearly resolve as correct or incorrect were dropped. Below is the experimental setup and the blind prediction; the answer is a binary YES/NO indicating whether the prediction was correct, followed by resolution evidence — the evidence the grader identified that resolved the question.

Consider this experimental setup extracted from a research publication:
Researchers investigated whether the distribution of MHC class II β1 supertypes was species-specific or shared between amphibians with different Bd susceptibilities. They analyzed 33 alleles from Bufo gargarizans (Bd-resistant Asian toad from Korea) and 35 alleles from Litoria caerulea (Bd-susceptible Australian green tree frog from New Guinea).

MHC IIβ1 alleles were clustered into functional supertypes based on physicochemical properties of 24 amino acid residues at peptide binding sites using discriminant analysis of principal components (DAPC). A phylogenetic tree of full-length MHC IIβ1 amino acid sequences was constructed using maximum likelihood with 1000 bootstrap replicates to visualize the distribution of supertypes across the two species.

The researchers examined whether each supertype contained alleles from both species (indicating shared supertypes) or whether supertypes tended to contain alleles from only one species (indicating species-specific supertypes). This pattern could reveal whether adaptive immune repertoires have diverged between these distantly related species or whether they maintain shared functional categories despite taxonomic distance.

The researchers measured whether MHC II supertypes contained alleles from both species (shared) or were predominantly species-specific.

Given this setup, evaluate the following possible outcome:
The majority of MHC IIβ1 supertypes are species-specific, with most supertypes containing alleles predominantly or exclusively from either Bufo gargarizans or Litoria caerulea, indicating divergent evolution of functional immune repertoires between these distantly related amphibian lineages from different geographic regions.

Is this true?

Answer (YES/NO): NO